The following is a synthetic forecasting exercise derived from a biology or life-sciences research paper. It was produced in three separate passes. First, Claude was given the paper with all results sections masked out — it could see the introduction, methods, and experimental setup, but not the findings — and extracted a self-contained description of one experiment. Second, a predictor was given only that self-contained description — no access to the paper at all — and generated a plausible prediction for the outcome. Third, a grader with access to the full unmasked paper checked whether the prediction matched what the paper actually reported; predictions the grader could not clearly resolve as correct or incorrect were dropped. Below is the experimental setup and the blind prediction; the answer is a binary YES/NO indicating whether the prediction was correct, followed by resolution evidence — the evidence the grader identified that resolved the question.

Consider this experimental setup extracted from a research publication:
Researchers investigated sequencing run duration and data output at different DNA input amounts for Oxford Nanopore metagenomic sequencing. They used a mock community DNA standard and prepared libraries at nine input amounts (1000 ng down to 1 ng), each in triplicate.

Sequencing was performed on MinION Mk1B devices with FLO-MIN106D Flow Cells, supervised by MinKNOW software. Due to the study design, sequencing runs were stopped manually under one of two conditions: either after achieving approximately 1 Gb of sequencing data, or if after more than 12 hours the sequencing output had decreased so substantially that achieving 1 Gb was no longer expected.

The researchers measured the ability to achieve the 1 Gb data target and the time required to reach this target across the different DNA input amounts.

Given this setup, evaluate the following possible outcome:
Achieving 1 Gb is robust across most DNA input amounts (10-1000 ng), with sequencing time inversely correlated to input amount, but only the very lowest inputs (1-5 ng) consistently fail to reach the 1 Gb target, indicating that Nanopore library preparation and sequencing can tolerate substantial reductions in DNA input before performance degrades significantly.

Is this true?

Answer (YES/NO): NO